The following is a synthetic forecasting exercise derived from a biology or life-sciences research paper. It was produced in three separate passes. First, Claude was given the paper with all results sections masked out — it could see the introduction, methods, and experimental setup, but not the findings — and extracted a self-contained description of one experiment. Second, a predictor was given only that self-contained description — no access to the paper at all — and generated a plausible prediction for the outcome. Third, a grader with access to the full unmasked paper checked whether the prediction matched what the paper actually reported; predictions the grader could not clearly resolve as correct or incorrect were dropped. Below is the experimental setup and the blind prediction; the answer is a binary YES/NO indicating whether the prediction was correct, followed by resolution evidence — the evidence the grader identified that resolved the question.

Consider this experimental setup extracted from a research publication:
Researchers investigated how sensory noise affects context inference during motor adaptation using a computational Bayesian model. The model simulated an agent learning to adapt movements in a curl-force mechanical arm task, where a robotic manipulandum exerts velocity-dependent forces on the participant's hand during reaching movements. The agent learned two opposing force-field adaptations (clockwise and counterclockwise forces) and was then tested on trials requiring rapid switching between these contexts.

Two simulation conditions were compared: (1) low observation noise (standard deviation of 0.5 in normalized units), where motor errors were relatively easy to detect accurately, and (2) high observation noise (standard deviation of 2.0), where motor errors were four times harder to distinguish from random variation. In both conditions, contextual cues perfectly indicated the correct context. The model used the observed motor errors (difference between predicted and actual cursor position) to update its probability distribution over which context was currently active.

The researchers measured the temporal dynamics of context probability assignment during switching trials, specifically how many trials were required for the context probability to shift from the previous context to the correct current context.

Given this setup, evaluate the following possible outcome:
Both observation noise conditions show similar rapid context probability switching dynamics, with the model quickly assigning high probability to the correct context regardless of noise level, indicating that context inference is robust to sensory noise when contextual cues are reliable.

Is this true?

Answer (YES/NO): YES